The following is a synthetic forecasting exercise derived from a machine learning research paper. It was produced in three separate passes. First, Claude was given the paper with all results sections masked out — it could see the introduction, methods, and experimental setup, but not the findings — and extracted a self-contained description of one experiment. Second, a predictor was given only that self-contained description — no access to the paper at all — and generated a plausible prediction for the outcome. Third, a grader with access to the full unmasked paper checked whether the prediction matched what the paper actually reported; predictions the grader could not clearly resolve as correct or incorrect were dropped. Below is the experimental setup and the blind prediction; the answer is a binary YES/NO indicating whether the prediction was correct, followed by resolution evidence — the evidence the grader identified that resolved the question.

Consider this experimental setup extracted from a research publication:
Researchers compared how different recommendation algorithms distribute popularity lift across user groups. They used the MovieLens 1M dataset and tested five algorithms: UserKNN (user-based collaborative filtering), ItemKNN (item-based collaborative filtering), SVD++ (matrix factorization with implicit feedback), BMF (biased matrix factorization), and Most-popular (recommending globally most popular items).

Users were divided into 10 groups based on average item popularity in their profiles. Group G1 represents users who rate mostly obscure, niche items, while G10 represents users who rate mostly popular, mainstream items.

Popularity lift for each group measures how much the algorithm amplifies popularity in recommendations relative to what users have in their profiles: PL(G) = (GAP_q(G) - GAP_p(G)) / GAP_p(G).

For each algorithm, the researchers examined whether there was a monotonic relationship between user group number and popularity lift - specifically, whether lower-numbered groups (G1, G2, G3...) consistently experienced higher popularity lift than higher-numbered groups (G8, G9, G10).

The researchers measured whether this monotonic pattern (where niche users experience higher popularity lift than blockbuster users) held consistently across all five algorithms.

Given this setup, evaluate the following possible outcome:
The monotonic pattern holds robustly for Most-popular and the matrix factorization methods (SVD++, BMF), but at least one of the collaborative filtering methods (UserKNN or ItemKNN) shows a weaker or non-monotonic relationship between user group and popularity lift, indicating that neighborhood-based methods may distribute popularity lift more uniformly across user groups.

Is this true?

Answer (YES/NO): NO